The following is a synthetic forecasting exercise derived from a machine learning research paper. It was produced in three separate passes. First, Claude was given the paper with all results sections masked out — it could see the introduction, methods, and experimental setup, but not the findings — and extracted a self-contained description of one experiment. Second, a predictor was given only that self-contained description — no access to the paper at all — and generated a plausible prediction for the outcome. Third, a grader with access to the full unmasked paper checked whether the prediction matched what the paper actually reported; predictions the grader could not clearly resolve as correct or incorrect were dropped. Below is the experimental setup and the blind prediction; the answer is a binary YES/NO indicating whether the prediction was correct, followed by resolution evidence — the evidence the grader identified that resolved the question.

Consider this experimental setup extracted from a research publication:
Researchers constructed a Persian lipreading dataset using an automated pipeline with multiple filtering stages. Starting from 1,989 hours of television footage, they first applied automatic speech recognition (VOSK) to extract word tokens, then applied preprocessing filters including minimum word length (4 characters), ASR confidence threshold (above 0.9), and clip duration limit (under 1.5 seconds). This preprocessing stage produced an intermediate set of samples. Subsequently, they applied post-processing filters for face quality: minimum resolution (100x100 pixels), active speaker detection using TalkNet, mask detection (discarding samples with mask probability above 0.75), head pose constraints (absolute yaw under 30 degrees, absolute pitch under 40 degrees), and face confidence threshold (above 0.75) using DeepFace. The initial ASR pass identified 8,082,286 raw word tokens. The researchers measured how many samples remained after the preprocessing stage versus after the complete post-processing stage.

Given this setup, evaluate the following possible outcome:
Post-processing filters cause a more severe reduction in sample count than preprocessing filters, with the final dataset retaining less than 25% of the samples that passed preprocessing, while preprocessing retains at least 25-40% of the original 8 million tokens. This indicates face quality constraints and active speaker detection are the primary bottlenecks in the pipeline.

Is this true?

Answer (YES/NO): NO